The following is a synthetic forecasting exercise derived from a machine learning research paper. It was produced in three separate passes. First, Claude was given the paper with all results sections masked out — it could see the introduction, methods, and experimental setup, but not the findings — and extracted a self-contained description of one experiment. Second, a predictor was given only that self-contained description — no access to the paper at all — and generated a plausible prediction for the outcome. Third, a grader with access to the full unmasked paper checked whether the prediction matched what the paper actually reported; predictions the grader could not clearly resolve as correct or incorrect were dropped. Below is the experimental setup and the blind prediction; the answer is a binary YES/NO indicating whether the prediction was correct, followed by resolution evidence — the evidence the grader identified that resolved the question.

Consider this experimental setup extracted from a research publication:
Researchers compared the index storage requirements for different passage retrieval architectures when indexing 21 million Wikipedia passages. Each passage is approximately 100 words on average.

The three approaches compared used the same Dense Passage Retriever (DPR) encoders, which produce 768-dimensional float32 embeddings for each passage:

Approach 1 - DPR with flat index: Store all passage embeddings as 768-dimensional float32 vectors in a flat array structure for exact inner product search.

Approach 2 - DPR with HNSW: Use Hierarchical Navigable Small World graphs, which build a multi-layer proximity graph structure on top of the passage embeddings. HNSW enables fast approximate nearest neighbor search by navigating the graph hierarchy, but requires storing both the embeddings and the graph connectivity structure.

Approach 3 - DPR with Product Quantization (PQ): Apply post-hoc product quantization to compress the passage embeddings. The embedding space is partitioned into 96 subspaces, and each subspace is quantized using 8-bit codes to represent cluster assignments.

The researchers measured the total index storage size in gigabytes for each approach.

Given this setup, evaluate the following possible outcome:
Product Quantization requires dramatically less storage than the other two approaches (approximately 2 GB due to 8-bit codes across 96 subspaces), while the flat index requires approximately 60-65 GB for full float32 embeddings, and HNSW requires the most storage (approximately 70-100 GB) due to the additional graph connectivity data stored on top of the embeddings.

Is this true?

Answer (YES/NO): NO